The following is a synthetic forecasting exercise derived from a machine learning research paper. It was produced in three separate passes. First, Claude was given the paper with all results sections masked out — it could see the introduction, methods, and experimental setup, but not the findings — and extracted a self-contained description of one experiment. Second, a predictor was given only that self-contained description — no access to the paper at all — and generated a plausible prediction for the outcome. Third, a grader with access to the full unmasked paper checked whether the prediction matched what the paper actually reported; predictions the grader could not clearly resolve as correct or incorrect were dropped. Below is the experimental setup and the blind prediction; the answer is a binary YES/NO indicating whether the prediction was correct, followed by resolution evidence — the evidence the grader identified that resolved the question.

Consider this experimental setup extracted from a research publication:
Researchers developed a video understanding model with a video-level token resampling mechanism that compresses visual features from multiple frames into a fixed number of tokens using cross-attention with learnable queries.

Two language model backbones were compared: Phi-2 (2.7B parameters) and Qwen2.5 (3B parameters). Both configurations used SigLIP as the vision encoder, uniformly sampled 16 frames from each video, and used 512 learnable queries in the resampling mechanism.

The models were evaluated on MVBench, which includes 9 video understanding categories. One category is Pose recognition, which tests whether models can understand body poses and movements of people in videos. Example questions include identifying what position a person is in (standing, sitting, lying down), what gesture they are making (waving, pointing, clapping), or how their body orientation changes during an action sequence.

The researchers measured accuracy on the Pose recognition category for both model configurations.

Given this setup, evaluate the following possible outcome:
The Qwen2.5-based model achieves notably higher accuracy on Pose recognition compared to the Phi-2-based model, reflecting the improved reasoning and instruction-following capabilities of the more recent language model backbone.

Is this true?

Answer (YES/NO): NO